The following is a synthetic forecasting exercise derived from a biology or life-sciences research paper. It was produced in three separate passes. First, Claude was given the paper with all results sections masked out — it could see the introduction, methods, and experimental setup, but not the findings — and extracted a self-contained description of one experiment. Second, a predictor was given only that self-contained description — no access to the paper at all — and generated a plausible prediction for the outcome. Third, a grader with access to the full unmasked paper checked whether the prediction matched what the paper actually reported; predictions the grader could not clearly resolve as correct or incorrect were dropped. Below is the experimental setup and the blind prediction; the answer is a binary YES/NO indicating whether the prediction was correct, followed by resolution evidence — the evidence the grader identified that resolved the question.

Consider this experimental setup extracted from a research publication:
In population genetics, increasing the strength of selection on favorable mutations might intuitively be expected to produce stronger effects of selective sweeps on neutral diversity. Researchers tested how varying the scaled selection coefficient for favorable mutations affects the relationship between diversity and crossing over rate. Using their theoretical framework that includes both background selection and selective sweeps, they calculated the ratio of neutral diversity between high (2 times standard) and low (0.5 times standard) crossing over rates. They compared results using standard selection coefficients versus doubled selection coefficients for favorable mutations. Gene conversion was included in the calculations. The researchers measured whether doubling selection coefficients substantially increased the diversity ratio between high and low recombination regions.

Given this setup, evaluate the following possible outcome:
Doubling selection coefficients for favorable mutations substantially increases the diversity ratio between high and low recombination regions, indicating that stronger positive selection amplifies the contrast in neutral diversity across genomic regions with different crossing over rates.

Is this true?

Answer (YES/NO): NO